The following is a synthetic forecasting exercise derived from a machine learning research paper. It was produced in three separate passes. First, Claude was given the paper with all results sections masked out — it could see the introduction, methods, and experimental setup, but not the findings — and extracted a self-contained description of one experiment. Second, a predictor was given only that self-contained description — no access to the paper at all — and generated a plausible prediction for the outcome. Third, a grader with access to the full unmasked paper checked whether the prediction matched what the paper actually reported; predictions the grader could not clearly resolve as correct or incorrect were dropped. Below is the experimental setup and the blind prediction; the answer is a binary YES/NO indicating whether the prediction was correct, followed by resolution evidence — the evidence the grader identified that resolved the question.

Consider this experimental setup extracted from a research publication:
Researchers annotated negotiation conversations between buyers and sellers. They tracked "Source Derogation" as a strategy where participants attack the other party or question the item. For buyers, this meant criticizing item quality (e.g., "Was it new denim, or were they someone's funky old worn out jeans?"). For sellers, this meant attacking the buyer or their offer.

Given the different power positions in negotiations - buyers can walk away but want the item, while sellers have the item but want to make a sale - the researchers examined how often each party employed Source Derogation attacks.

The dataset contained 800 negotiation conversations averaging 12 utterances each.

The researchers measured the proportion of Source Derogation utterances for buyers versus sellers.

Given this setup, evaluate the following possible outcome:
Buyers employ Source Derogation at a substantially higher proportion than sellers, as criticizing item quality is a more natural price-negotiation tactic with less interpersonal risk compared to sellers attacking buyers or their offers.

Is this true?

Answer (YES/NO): YES